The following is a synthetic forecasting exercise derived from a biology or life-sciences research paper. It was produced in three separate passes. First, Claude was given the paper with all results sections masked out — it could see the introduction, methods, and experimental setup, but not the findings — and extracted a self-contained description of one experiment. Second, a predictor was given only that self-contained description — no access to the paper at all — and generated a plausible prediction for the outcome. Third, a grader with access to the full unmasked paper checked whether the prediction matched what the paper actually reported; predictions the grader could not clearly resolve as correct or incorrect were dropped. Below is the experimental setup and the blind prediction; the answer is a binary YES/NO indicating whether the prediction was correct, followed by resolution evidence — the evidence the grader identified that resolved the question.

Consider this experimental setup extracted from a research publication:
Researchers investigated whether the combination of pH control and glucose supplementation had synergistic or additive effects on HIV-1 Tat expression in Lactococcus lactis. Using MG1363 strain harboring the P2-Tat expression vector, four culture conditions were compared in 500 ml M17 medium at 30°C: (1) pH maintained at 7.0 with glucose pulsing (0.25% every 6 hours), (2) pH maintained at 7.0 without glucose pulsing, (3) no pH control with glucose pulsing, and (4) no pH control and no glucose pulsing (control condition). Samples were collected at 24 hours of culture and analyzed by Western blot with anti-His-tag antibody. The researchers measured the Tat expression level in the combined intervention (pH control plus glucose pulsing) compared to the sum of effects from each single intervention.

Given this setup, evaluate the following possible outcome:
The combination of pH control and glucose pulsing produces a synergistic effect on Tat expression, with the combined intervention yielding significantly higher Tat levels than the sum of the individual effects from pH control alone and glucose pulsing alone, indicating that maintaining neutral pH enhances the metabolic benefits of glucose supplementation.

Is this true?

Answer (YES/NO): NO